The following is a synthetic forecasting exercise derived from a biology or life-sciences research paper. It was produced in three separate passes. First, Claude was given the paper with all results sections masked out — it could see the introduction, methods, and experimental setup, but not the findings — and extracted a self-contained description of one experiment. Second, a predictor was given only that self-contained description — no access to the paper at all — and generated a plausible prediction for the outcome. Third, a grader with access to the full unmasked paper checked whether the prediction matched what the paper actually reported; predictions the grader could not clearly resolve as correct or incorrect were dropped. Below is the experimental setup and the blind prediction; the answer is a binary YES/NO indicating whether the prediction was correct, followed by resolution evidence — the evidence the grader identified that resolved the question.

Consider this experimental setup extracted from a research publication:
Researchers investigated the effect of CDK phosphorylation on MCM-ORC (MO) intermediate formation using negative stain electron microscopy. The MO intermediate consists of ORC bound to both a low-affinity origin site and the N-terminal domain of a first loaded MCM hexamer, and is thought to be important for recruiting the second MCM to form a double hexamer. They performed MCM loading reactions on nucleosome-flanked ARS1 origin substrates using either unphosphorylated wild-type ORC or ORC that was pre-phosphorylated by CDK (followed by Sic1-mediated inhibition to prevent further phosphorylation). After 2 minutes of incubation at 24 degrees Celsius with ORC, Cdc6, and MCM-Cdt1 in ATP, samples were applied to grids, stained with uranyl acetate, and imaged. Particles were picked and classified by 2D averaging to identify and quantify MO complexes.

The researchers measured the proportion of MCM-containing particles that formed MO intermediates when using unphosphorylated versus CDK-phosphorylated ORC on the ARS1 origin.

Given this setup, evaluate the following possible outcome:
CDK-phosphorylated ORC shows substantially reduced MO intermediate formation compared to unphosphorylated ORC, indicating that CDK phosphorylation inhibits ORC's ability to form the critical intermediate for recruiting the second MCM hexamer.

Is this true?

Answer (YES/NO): YES